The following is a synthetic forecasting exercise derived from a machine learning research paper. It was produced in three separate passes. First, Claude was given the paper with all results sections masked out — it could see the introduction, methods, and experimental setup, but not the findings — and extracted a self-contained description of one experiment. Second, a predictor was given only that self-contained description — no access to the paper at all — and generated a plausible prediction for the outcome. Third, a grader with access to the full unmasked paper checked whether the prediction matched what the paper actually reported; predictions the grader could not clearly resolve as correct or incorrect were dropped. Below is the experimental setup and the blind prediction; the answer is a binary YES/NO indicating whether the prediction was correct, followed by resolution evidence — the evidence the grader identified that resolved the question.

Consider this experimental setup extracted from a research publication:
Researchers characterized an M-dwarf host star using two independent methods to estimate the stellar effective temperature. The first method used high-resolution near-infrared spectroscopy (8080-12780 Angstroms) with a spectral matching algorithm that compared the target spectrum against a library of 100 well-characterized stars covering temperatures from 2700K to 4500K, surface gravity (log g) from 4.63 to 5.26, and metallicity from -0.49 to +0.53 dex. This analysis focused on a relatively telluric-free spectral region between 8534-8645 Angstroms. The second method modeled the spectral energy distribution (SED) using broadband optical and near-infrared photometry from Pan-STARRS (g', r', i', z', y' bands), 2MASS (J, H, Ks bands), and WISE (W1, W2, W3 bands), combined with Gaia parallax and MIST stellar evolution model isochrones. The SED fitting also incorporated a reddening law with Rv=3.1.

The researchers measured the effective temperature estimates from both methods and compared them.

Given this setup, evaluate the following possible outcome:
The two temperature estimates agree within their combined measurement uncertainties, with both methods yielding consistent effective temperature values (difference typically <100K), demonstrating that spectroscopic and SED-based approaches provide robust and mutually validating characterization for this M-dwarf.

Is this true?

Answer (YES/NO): NO